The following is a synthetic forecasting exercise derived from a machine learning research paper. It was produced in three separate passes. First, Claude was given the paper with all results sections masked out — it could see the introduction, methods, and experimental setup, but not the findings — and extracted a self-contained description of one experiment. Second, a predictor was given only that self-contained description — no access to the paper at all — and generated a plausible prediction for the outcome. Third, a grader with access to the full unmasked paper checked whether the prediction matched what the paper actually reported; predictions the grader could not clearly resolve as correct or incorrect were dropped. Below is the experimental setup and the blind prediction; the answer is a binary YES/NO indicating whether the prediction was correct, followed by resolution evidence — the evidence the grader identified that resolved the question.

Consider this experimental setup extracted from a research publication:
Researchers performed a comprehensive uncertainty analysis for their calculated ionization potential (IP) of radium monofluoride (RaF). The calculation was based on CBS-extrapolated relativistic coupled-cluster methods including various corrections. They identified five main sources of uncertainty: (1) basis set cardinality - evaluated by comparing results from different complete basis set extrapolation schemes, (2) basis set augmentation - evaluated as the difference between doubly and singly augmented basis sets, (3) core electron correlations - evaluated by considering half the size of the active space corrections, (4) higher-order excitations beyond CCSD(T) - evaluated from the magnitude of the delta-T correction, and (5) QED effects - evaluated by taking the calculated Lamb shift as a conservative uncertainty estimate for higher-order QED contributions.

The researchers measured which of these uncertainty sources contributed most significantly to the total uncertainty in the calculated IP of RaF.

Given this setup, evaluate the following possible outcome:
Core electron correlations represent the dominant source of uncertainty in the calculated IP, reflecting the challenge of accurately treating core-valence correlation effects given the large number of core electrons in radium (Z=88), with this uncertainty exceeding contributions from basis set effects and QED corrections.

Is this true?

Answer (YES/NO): NO